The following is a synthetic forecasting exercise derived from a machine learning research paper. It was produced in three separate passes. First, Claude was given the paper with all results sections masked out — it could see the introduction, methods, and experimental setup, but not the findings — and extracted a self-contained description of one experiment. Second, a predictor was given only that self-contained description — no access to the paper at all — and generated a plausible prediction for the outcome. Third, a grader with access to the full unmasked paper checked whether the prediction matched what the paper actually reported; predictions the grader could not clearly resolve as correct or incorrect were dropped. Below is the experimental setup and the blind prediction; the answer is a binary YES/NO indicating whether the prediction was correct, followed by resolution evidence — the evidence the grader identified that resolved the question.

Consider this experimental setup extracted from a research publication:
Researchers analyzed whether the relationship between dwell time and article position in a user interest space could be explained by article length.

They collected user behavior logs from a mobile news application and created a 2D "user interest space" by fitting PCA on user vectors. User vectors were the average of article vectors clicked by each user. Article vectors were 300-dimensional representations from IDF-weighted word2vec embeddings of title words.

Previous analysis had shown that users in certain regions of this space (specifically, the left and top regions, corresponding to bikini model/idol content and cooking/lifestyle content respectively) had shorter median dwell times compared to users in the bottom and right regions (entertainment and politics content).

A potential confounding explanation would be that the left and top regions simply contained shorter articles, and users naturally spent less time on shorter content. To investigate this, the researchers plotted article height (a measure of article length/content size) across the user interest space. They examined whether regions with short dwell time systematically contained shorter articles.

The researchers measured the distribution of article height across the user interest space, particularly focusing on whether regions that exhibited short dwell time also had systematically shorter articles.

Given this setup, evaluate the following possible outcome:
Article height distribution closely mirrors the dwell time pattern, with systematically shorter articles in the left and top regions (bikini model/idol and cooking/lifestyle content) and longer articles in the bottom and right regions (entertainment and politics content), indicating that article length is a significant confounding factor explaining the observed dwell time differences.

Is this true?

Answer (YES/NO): NO